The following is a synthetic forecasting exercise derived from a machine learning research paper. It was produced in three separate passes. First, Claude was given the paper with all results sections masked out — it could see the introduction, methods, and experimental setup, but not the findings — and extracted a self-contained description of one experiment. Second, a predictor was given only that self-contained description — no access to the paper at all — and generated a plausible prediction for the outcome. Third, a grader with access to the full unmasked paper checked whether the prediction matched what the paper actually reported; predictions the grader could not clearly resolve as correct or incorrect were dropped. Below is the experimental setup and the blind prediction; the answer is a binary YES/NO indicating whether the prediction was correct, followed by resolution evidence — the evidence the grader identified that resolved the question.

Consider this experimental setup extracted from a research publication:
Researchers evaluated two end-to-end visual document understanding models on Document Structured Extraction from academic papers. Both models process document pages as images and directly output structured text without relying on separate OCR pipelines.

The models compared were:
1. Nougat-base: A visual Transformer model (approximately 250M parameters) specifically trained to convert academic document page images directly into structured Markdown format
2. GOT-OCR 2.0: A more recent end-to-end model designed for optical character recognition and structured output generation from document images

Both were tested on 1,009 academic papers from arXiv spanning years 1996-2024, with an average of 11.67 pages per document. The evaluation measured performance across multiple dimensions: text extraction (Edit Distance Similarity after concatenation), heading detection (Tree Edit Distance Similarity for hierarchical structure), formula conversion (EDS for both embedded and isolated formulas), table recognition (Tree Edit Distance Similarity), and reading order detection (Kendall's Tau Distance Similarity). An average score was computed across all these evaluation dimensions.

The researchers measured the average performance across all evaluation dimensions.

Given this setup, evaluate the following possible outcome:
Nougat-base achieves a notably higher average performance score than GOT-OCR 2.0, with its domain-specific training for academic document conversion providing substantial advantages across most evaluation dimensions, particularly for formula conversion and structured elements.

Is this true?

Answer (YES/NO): YES